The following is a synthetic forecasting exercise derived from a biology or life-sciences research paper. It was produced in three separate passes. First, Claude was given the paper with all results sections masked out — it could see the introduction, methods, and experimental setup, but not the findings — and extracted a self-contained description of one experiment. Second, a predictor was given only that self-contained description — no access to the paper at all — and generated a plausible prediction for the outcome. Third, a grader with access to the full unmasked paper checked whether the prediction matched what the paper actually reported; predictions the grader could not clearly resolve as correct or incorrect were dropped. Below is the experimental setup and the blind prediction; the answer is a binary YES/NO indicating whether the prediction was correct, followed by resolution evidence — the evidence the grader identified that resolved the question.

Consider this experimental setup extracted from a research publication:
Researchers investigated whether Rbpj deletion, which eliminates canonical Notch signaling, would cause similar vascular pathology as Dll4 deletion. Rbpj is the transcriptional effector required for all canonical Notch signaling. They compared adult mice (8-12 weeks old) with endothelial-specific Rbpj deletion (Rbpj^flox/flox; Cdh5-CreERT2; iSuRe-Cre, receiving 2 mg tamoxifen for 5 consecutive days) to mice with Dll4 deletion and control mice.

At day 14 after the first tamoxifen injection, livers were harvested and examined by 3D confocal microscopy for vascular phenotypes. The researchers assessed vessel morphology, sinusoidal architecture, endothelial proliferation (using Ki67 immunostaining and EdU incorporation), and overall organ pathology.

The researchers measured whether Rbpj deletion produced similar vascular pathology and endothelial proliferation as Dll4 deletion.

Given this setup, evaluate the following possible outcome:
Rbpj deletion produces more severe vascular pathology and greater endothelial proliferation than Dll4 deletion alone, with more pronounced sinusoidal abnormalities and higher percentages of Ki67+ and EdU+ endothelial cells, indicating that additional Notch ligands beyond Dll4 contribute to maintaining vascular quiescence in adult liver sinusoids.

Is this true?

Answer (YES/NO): NO